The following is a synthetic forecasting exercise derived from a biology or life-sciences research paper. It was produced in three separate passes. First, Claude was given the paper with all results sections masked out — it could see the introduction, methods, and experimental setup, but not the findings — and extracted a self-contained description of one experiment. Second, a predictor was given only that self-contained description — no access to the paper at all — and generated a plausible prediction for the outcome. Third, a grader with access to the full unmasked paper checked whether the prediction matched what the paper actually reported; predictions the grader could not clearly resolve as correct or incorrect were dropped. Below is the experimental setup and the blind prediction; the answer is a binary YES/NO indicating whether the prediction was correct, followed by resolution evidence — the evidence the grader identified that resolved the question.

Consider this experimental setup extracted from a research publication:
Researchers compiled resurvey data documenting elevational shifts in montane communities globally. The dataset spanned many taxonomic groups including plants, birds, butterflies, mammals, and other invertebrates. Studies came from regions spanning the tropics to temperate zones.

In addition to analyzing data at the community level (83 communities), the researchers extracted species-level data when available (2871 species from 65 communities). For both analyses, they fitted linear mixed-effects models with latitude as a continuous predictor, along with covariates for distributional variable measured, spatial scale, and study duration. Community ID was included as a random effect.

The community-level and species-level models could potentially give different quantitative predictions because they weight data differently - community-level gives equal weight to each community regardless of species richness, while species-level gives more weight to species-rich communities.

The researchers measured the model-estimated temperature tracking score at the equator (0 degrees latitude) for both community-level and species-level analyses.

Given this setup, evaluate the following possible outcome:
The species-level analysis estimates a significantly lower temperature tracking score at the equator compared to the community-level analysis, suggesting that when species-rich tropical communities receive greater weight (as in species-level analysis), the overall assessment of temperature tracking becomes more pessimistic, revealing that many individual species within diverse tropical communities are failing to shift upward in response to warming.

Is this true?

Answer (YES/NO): NO